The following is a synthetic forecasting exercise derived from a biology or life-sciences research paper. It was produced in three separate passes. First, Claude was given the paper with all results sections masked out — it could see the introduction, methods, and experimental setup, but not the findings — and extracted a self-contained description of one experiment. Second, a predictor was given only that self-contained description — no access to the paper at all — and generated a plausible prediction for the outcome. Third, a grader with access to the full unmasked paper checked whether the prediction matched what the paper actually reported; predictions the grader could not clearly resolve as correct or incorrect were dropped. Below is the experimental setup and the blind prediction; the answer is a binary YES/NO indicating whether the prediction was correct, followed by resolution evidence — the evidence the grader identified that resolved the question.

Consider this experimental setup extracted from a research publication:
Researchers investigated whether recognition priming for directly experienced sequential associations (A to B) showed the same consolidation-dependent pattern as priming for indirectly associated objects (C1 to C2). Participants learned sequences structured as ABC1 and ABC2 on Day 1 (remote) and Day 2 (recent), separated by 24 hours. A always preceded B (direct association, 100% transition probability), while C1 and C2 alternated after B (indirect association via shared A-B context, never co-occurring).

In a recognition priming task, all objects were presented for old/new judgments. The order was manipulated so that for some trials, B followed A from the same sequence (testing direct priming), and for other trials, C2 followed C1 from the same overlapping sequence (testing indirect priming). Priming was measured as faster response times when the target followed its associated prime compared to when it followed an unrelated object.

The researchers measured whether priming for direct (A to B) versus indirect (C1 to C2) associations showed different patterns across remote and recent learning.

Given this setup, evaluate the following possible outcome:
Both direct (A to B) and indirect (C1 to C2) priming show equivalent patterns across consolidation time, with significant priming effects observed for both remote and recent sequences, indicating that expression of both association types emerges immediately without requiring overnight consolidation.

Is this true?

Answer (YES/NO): NO